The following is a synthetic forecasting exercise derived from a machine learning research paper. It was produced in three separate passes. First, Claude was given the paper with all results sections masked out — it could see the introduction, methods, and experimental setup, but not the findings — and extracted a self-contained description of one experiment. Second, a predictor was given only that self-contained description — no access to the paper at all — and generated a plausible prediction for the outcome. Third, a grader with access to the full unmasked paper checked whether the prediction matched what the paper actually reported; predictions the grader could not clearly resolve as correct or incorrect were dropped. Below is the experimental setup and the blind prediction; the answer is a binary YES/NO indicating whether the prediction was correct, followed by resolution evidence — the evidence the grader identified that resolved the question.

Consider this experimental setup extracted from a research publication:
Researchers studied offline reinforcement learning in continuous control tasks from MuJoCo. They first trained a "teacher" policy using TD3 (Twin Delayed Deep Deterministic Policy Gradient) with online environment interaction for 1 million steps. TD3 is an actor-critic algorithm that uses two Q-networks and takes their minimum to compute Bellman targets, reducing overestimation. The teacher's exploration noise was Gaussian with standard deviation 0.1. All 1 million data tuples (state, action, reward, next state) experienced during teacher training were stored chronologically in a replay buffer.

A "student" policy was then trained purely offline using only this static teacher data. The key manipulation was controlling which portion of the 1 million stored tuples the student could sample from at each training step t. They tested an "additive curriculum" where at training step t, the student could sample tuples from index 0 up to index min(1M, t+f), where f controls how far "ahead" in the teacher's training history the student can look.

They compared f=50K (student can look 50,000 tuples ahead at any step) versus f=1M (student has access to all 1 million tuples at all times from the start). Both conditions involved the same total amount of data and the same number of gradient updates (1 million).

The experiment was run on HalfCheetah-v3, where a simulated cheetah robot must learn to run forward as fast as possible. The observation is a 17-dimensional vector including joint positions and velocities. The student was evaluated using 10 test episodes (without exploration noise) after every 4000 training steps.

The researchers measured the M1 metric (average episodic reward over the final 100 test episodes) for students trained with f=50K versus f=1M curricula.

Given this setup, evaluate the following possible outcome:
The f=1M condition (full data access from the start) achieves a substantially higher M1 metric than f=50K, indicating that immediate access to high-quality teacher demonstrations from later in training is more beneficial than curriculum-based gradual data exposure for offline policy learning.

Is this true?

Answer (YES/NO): NO